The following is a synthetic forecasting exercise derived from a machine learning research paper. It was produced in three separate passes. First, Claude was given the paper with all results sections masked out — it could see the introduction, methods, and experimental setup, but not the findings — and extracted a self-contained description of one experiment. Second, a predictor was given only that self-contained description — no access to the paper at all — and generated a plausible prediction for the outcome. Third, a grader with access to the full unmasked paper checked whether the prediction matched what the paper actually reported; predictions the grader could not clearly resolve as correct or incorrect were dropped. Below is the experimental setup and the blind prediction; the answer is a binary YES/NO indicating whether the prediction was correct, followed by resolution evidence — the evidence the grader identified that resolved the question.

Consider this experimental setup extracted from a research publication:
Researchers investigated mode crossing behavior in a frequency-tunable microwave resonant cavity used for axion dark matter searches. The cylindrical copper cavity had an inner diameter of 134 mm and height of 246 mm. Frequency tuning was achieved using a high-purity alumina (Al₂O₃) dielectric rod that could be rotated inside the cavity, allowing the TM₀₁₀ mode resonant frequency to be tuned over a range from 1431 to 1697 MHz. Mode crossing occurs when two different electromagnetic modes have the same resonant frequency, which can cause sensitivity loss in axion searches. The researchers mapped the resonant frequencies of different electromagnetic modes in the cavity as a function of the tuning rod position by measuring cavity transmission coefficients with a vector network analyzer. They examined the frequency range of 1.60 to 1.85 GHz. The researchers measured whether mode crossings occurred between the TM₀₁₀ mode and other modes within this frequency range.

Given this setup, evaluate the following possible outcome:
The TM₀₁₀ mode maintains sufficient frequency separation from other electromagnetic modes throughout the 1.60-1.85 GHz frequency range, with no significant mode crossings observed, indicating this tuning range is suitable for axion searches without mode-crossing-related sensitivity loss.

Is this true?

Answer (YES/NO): YES